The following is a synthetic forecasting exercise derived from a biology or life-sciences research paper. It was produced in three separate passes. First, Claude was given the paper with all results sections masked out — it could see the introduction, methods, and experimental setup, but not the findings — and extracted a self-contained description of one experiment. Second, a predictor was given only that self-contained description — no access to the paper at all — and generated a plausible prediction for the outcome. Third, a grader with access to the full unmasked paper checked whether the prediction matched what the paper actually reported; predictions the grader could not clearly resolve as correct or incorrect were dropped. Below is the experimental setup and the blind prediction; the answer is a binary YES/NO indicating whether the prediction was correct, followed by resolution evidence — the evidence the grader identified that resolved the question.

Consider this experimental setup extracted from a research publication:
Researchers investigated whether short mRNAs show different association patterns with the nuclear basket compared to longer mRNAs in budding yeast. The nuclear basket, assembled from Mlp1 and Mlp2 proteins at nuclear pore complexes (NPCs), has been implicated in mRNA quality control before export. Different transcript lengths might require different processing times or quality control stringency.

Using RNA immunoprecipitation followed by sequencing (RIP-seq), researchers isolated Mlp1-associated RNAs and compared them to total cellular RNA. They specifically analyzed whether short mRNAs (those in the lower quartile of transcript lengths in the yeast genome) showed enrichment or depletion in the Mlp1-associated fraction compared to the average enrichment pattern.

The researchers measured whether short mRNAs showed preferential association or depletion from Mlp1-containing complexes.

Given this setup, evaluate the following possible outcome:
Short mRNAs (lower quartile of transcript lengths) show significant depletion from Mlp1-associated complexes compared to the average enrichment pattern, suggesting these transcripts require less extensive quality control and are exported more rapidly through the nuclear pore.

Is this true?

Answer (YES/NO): YES